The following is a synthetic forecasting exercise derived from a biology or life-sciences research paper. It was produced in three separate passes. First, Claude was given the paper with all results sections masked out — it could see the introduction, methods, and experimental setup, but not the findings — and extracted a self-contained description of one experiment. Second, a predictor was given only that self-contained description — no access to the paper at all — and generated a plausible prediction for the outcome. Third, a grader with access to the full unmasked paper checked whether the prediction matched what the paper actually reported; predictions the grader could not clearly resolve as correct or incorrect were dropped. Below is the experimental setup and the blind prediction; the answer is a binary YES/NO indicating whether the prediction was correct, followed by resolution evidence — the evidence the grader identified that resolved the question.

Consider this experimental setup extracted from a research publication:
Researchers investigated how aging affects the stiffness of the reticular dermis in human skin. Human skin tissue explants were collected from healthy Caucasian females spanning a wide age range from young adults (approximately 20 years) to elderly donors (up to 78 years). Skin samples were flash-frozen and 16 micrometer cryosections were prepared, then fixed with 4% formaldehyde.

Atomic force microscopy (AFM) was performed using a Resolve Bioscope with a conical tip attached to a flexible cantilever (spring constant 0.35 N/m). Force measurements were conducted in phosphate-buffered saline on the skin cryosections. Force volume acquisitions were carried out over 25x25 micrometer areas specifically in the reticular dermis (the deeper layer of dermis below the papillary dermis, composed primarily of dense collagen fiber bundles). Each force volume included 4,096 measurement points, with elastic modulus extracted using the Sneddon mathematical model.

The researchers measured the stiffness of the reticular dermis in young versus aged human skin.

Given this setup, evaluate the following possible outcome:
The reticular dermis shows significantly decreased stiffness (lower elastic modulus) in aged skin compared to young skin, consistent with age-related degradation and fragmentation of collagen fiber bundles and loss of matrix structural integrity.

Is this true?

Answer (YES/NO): NO